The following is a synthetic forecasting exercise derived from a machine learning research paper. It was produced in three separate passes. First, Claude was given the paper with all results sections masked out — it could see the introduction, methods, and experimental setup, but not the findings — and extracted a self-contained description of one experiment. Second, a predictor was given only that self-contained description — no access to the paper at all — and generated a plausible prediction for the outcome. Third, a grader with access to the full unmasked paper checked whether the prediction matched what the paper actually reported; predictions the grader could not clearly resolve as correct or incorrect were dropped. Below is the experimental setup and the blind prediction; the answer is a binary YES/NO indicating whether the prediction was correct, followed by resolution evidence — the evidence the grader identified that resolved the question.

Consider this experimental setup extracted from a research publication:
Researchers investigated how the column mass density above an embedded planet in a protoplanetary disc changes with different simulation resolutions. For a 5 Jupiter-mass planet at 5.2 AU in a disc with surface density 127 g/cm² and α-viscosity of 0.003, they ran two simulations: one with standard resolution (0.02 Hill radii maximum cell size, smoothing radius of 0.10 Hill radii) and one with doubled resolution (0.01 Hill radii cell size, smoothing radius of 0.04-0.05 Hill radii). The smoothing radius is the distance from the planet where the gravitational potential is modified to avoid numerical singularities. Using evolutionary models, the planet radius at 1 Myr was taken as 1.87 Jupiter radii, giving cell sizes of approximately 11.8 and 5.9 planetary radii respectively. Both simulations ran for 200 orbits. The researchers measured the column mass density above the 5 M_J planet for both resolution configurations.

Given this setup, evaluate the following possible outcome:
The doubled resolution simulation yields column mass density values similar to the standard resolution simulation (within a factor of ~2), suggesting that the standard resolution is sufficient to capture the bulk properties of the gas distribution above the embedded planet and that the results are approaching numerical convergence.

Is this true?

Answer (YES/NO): YES